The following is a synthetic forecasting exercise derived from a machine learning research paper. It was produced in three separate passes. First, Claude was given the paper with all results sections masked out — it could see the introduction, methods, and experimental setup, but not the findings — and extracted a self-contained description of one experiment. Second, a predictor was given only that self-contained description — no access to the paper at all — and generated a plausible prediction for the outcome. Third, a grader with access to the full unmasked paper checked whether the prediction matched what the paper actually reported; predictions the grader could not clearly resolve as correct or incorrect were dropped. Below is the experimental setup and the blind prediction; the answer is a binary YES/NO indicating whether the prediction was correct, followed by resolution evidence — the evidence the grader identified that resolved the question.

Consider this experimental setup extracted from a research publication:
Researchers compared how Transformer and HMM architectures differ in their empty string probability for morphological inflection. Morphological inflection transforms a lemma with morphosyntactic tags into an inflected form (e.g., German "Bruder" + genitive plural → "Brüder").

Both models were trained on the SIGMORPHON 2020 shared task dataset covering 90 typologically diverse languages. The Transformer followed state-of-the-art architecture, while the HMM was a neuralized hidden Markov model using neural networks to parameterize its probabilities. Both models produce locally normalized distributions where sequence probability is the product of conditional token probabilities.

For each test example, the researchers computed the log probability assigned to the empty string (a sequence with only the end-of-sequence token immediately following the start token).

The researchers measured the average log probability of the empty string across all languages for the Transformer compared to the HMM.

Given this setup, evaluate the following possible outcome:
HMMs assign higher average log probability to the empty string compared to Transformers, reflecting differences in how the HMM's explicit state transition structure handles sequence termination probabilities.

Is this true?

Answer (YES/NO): NO